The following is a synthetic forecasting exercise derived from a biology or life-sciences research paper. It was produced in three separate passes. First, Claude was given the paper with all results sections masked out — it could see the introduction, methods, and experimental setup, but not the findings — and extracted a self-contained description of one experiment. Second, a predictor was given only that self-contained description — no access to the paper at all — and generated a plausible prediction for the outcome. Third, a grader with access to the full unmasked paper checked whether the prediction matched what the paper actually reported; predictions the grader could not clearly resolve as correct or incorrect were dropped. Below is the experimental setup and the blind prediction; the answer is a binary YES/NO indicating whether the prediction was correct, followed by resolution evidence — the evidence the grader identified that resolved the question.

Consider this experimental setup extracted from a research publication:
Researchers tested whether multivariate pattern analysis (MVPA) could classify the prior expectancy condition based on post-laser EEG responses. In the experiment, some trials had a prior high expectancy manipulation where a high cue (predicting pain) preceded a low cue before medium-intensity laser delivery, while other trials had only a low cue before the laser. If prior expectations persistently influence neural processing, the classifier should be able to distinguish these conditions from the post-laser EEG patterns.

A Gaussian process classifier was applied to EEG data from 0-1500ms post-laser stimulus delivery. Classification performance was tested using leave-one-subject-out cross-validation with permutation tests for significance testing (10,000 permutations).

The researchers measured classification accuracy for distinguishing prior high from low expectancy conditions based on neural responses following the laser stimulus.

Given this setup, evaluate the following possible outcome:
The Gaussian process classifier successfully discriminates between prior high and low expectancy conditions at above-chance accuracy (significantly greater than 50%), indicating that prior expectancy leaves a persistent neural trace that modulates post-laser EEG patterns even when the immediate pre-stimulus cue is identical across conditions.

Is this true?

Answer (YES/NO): YES